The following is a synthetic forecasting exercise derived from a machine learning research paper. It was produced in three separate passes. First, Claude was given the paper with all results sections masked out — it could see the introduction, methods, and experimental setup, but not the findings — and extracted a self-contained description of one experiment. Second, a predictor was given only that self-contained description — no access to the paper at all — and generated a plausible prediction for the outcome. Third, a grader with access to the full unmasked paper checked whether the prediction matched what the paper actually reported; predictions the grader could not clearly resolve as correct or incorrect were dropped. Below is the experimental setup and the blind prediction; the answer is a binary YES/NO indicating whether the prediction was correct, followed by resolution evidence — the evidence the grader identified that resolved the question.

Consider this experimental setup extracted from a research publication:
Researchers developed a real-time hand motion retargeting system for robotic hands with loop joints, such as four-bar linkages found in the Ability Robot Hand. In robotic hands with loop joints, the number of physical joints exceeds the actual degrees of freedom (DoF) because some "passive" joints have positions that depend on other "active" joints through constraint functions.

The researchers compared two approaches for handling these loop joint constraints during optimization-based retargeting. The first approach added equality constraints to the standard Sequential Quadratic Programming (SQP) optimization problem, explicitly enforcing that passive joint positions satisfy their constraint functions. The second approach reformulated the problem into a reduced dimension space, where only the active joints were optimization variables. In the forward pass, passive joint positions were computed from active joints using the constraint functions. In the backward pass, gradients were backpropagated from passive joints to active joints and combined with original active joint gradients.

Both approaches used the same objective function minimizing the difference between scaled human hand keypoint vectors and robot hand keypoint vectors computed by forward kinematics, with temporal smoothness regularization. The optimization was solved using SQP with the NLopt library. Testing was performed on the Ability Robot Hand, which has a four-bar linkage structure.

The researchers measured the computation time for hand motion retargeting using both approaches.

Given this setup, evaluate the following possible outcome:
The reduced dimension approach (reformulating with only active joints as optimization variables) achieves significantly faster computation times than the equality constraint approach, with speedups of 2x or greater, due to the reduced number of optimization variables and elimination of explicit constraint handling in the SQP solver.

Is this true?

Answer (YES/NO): YES